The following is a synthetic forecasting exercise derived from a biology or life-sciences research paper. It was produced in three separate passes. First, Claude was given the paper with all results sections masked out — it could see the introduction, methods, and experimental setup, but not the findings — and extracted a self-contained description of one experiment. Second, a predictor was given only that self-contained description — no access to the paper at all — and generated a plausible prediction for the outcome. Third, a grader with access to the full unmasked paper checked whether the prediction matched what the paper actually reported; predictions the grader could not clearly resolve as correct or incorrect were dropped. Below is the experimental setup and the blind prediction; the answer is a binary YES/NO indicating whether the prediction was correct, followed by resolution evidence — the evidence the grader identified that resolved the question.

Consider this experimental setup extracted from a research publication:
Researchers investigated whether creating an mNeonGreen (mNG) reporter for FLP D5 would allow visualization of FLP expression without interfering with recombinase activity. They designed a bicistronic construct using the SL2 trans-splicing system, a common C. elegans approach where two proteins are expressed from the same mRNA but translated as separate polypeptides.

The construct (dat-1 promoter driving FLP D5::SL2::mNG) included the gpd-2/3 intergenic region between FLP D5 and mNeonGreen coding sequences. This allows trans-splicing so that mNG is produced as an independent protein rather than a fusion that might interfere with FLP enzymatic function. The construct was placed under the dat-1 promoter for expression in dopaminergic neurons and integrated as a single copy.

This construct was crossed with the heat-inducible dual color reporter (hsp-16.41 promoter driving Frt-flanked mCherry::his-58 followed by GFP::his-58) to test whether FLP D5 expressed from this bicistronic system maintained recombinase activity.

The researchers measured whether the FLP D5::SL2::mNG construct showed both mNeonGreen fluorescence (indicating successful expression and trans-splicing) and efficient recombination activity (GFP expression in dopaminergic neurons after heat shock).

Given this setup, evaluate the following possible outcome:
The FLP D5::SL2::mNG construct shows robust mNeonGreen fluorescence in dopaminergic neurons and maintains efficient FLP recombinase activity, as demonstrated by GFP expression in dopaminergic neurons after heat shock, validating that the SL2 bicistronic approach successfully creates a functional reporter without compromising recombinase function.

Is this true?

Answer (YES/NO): YES